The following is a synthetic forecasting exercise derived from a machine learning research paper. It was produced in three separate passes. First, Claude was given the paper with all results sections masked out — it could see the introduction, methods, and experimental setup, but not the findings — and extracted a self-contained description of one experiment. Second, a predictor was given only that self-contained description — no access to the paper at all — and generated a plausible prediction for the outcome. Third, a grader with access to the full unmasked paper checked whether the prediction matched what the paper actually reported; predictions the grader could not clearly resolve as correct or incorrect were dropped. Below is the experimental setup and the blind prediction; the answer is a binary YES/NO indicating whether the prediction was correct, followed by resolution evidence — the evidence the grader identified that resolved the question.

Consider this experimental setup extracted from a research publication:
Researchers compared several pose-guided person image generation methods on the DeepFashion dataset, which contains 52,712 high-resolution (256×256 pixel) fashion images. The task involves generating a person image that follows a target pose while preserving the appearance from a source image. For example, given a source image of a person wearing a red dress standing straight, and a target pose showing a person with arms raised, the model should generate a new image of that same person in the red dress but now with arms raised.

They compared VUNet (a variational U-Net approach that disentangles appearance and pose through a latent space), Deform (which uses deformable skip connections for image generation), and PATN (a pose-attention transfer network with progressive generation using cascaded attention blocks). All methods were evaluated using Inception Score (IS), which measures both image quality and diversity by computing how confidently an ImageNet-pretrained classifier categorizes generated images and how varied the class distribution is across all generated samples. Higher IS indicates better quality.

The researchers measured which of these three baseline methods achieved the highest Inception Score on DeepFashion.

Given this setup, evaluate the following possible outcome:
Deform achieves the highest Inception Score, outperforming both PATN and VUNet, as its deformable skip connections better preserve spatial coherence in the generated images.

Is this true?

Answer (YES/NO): NO